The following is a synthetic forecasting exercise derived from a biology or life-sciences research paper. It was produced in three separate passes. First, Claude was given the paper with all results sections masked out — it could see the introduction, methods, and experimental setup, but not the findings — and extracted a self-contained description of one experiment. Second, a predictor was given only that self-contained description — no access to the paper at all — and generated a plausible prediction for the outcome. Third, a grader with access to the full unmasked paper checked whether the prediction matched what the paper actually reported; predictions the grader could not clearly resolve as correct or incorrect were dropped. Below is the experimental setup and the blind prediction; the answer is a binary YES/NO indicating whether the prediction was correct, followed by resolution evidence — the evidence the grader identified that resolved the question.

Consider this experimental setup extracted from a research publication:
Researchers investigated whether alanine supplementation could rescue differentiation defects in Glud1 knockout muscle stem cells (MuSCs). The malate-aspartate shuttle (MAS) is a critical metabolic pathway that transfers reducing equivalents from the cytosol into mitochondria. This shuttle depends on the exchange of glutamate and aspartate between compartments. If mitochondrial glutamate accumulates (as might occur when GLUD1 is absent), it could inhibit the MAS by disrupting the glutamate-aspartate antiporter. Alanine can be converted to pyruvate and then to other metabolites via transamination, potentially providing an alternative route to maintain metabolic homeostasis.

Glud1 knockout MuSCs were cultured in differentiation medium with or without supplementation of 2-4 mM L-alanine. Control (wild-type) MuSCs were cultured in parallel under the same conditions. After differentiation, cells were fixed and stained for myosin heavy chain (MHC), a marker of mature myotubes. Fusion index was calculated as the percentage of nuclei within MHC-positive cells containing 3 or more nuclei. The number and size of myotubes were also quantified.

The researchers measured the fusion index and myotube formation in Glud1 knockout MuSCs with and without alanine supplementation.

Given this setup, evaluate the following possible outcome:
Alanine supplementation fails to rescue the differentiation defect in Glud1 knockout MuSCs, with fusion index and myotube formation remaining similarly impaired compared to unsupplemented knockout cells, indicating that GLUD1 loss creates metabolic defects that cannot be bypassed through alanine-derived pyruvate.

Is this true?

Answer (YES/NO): NO